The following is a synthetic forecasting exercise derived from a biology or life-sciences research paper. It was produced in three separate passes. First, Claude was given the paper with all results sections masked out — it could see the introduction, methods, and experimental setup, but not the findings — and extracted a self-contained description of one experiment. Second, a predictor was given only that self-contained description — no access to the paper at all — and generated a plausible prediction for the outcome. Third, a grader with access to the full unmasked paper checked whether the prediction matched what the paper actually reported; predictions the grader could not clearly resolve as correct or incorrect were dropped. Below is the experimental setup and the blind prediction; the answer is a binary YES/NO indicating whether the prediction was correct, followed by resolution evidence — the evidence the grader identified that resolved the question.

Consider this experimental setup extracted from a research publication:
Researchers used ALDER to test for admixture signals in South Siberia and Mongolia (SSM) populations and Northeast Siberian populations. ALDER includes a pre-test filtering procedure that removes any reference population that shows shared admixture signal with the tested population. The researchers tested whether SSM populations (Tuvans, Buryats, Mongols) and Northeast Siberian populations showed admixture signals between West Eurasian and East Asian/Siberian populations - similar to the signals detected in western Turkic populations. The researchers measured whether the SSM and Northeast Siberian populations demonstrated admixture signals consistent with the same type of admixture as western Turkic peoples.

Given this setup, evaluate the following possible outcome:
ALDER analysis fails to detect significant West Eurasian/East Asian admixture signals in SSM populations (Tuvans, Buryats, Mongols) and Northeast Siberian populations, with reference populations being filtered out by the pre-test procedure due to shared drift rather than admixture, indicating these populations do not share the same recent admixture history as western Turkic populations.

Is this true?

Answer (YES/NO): NO